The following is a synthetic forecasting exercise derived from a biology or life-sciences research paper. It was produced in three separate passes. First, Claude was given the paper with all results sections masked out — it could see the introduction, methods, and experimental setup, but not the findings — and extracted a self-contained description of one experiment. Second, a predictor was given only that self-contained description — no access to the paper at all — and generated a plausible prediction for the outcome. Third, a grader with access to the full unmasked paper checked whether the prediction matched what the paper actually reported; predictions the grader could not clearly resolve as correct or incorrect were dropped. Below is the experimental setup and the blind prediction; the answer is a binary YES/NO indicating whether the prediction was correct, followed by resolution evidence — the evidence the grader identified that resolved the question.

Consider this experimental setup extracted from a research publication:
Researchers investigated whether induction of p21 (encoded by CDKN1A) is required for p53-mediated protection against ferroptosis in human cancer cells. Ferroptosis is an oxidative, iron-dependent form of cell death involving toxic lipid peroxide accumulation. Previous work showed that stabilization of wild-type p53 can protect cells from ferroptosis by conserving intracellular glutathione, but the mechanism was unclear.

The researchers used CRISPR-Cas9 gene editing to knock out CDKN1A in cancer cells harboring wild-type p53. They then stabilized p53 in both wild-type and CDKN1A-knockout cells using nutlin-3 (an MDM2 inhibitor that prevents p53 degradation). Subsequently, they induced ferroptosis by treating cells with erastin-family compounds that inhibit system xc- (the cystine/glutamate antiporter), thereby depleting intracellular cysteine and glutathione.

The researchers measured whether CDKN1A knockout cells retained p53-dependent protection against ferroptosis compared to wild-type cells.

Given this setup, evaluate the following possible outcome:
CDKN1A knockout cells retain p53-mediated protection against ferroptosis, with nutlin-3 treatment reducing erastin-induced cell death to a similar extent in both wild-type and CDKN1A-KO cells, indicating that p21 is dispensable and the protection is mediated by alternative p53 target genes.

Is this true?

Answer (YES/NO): NO